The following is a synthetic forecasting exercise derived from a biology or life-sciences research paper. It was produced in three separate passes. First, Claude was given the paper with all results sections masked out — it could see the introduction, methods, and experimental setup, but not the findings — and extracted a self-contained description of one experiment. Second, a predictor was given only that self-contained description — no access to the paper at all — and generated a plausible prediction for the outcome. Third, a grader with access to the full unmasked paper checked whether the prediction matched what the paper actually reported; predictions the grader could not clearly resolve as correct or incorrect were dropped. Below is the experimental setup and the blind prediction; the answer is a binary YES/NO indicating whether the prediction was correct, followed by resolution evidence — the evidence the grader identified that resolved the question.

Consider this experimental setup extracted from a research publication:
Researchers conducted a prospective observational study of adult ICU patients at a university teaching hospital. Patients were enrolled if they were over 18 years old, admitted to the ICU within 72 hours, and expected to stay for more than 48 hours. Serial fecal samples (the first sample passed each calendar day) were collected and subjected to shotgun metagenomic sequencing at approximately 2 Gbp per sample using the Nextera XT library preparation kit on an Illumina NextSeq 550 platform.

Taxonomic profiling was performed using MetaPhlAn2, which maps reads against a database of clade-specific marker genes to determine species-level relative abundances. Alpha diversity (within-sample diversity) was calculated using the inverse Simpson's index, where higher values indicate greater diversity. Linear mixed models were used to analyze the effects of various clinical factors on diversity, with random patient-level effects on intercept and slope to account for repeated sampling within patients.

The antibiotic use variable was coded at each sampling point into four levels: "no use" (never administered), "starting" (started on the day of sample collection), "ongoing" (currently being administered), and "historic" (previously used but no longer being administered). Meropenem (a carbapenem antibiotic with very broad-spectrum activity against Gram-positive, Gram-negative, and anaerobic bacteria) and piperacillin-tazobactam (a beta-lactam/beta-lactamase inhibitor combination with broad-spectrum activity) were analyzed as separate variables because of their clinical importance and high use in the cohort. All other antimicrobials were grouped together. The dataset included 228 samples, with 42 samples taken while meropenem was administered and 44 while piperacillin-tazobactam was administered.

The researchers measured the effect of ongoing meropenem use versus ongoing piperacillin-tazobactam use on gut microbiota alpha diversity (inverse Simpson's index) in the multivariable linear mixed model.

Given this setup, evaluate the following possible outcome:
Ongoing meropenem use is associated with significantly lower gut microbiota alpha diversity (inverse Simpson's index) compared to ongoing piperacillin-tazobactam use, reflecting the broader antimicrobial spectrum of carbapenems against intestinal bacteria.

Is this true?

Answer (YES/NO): YES